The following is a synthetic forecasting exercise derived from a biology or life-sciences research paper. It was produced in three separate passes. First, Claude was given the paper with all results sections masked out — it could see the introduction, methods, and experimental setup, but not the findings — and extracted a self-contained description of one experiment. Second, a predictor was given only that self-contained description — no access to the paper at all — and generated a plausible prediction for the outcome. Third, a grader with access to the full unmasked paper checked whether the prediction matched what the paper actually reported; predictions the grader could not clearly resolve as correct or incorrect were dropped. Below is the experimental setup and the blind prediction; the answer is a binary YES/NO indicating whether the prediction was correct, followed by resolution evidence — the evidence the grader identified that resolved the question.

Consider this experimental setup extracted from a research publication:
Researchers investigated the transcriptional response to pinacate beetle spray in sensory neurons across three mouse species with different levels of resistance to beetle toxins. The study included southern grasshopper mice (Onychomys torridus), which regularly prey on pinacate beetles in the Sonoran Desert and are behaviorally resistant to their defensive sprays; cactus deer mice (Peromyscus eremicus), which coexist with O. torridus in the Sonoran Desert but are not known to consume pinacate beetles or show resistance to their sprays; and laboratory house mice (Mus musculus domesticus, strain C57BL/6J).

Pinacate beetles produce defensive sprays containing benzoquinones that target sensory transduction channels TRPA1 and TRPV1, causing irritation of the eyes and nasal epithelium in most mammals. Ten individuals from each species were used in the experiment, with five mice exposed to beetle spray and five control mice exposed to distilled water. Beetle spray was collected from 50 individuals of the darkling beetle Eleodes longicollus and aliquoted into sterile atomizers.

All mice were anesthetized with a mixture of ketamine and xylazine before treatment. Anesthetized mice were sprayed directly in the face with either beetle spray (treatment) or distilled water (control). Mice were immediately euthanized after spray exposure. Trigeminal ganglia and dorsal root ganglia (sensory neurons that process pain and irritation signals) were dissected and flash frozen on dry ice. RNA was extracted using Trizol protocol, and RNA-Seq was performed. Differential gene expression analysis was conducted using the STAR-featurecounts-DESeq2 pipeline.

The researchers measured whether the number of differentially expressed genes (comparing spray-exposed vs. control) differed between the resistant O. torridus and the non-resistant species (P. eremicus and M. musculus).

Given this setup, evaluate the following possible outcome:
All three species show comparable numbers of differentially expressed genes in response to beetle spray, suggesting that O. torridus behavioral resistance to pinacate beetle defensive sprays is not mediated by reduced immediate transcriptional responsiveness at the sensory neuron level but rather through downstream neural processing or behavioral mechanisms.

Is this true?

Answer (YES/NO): NO